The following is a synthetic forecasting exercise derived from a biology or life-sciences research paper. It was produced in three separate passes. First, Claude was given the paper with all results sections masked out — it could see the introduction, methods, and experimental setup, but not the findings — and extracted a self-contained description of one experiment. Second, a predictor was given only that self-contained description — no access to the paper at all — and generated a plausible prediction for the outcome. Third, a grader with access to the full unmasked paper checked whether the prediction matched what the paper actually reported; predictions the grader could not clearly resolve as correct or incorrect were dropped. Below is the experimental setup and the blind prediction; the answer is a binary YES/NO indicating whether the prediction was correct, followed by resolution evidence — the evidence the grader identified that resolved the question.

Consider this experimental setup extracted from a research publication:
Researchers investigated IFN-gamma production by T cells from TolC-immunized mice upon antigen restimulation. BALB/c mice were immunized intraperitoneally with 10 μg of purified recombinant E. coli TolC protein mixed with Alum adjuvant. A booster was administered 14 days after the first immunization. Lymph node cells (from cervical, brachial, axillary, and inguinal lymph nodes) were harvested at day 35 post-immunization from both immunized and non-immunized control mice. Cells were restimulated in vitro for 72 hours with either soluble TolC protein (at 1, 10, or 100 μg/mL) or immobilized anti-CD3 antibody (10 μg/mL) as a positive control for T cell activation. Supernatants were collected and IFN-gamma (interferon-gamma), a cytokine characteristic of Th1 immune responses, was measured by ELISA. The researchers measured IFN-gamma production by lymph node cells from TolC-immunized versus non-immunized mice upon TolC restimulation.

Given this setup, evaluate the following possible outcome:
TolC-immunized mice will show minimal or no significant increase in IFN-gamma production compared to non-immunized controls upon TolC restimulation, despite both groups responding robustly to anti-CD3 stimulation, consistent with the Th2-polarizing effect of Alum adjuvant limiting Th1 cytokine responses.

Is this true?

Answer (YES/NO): NO